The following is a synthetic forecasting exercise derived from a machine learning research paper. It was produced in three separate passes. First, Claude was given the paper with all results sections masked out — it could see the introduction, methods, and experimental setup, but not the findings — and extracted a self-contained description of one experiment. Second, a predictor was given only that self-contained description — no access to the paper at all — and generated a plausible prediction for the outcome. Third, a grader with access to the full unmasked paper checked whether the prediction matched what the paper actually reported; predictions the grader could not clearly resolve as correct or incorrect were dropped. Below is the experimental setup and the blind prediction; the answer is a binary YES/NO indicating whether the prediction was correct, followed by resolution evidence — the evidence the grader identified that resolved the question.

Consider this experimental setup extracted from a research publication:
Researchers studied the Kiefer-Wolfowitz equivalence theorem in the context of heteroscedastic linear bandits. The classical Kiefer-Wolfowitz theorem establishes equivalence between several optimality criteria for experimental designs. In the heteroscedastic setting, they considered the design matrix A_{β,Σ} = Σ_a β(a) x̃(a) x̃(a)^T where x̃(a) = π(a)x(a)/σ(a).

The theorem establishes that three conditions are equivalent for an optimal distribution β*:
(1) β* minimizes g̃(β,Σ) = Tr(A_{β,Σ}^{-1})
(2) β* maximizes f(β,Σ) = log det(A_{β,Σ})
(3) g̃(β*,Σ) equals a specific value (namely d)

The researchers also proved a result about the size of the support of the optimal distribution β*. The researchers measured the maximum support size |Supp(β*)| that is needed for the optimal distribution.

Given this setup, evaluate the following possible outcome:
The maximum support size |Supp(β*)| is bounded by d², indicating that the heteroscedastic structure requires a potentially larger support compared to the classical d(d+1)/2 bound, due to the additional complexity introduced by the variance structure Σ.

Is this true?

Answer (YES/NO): NO